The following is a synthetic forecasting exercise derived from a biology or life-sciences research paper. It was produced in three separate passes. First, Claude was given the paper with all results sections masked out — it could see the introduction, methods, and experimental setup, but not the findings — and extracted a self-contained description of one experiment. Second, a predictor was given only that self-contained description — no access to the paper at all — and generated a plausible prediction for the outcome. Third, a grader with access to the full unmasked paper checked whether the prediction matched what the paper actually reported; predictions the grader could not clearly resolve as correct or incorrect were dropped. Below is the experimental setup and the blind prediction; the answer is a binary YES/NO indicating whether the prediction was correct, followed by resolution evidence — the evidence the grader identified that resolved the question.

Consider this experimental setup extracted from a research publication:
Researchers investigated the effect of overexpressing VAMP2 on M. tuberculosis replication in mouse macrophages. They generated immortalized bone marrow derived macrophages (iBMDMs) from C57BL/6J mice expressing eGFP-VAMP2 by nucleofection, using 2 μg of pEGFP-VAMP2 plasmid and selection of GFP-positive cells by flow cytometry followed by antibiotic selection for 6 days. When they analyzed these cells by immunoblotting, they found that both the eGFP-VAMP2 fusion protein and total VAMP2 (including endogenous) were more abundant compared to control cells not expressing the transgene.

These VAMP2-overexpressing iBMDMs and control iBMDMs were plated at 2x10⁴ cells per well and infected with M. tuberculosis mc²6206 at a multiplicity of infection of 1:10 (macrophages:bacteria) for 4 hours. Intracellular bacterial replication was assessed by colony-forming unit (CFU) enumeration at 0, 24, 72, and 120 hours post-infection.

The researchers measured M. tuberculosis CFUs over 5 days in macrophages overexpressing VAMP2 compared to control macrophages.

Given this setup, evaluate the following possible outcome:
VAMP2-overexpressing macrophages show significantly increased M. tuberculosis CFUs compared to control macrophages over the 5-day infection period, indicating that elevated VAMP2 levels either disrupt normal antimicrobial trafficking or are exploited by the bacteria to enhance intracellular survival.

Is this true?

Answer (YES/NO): YES